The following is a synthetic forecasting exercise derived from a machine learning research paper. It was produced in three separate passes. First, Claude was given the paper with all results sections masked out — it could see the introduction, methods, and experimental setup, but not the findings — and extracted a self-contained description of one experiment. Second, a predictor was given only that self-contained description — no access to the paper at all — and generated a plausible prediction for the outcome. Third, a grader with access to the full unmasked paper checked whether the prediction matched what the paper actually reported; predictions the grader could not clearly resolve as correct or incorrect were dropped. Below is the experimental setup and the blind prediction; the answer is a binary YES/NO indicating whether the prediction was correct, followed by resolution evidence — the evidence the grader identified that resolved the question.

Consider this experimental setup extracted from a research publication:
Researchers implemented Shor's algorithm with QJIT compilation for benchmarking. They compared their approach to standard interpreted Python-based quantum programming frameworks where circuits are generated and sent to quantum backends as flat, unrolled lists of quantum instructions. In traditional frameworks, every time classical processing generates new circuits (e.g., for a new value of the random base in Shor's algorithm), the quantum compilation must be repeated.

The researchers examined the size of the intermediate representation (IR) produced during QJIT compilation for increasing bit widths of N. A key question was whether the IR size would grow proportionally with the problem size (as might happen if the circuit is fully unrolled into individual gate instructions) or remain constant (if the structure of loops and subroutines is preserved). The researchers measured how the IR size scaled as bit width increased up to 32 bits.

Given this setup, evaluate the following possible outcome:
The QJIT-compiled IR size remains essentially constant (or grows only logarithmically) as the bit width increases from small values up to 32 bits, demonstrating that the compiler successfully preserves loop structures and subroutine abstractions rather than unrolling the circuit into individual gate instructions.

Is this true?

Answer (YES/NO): YES